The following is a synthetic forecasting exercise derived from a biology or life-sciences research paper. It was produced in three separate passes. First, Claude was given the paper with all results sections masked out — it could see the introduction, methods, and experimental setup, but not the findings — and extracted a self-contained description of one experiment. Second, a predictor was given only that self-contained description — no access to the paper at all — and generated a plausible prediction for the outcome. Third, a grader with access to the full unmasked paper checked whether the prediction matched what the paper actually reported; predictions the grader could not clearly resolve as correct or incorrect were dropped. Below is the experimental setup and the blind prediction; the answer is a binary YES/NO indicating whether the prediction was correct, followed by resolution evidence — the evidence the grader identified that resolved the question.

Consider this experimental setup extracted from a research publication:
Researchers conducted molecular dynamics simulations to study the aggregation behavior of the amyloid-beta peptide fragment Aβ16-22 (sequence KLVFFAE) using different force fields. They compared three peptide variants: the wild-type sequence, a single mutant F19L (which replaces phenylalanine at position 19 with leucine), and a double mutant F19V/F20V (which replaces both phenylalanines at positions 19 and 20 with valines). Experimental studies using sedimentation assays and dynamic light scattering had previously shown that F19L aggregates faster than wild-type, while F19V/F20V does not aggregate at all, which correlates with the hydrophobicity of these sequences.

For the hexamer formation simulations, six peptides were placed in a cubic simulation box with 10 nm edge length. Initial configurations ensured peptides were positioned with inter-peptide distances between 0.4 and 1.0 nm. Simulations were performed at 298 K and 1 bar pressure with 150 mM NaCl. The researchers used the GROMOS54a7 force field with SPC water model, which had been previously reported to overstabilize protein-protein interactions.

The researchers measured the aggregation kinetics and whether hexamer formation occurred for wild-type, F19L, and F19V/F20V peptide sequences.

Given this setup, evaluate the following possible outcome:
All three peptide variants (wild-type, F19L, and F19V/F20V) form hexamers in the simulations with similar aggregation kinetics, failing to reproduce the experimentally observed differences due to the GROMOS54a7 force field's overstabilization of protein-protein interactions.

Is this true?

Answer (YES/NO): YES